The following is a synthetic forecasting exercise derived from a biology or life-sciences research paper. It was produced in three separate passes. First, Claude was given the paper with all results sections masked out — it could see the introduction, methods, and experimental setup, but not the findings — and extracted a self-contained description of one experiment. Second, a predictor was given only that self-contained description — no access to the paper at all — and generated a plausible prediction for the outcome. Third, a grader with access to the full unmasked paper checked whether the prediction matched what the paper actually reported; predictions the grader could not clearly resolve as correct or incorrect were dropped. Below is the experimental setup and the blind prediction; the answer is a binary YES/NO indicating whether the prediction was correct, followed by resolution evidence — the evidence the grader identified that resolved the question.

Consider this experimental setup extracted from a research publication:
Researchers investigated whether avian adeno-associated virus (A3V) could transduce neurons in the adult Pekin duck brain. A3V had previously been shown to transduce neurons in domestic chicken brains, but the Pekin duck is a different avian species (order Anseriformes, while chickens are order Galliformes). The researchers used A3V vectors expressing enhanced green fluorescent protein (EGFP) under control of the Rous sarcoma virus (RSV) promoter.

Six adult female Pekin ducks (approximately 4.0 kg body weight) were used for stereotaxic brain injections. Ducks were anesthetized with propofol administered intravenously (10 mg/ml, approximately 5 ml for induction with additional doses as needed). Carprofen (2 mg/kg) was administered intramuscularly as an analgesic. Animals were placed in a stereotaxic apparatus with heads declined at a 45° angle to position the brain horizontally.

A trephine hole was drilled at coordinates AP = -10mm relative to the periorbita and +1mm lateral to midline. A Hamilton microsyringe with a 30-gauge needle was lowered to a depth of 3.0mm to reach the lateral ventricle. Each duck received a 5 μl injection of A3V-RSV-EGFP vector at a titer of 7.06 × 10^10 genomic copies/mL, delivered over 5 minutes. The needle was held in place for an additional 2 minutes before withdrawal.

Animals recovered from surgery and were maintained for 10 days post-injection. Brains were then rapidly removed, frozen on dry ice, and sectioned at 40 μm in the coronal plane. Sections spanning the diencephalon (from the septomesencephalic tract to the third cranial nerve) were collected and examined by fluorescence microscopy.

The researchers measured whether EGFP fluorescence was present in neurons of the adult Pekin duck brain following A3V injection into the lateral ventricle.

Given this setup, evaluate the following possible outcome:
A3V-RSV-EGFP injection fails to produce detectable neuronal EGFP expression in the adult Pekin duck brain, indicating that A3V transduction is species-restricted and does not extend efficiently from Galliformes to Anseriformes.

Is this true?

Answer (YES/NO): NO